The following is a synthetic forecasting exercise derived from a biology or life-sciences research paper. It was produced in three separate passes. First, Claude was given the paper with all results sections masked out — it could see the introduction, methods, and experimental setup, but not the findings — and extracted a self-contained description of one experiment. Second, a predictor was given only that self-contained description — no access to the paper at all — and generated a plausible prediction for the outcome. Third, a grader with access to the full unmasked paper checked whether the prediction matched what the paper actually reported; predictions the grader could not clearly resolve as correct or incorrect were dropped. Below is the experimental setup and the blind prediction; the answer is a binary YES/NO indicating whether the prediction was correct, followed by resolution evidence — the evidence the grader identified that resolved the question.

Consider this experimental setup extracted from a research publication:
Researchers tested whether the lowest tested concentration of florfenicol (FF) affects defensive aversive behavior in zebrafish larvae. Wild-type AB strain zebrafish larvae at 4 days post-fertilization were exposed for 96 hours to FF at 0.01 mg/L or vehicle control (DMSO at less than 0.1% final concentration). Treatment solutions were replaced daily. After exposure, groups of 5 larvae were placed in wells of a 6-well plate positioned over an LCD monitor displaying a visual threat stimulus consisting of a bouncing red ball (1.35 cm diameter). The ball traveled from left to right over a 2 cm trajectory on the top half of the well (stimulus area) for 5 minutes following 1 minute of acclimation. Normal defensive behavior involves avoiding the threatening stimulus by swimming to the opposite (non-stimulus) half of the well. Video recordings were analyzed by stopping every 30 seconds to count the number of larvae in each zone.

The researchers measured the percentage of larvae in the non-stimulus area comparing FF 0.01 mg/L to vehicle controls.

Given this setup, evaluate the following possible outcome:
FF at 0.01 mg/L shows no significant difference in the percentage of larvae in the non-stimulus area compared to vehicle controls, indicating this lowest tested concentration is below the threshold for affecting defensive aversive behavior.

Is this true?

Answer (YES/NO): YES